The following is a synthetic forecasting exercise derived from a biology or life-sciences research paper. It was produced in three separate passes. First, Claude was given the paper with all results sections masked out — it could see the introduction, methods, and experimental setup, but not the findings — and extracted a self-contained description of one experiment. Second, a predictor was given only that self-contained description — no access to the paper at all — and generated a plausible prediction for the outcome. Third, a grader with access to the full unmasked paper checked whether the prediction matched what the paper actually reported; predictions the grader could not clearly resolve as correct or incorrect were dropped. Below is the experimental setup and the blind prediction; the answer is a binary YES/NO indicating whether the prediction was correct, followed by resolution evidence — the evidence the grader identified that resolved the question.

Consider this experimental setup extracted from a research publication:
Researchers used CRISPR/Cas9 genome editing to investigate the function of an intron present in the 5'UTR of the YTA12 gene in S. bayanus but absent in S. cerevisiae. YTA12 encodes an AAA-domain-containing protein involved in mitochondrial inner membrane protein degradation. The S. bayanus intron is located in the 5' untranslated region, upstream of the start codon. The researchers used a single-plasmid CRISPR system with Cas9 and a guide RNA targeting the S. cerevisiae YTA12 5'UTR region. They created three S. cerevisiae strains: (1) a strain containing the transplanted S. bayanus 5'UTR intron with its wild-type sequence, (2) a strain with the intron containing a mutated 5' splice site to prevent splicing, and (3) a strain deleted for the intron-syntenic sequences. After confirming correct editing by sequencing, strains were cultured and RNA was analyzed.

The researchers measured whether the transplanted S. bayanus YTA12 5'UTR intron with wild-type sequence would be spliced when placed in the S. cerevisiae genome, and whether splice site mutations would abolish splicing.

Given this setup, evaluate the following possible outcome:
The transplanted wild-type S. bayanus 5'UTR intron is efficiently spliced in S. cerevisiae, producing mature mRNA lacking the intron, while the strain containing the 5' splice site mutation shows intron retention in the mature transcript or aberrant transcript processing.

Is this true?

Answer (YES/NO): YES